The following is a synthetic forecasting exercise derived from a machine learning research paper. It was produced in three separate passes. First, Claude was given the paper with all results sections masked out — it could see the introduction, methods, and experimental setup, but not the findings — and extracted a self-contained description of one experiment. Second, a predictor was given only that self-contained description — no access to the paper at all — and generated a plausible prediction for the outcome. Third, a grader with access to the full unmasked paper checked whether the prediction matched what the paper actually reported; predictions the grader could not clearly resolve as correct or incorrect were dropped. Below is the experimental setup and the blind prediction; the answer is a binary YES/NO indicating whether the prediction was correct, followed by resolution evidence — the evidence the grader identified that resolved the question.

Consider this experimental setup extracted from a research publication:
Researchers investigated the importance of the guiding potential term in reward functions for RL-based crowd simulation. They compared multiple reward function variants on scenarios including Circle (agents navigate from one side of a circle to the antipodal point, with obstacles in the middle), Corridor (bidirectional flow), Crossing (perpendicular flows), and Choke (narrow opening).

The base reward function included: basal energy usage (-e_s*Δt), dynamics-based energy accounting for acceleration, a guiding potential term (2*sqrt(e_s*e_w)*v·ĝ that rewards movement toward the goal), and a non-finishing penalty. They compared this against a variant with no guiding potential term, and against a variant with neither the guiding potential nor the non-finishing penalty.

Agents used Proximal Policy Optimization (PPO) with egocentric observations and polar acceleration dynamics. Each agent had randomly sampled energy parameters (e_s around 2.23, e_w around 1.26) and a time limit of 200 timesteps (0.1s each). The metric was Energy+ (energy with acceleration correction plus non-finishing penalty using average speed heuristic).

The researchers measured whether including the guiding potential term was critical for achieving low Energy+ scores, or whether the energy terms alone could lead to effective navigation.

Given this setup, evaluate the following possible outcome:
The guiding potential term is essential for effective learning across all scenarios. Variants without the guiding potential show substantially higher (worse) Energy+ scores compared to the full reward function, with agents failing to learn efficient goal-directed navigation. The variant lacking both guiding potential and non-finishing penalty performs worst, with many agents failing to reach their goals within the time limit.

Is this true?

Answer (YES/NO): NO